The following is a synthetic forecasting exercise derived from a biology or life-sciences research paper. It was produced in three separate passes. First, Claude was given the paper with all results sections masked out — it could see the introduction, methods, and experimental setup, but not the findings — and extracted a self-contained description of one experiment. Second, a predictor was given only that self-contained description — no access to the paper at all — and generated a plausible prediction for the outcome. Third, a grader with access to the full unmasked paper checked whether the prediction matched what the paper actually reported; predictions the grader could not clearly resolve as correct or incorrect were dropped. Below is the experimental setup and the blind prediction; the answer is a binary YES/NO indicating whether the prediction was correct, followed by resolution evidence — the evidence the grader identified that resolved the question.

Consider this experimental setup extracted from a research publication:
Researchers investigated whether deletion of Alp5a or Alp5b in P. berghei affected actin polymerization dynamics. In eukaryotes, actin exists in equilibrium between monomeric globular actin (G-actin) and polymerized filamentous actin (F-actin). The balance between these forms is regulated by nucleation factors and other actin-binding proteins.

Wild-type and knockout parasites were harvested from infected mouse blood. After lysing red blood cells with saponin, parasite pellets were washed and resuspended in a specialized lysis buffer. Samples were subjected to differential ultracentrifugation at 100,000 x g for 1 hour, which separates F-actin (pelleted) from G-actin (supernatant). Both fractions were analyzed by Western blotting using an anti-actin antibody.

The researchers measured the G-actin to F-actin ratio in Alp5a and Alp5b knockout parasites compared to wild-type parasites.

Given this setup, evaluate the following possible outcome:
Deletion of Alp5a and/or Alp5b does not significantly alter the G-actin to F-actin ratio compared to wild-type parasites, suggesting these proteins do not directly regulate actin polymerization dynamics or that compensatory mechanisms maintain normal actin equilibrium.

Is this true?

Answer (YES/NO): YES